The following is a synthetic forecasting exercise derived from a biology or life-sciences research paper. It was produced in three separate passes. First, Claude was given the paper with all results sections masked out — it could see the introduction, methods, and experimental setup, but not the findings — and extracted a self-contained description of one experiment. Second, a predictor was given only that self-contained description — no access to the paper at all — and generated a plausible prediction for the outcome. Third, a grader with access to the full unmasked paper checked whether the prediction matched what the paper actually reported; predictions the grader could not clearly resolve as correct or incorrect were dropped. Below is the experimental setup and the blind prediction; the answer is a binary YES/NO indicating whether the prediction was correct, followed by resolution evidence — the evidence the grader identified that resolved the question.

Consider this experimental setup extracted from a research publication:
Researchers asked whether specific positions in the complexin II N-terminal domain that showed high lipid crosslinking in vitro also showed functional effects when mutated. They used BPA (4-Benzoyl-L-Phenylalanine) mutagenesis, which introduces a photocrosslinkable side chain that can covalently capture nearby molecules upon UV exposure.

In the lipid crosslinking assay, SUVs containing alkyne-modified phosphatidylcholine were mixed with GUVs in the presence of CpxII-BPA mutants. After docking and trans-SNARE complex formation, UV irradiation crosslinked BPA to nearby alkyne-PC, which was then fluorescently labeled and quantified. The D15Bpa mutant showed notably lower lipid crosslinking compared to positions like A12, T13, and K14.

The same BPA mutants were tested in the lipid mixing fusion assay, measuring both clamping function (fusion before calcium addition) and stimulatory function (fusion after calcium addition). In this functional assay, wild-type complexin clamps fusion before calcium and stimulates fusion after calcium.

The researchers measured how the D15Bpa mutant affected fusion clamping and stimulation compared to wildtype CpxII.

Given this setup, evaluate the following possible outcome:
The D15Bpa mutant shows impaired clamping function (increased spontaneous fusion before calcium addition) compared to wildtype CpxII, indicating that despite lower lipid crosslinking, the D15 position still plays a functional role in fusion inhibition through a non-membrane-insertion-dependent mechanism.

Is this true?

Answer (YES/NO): YES